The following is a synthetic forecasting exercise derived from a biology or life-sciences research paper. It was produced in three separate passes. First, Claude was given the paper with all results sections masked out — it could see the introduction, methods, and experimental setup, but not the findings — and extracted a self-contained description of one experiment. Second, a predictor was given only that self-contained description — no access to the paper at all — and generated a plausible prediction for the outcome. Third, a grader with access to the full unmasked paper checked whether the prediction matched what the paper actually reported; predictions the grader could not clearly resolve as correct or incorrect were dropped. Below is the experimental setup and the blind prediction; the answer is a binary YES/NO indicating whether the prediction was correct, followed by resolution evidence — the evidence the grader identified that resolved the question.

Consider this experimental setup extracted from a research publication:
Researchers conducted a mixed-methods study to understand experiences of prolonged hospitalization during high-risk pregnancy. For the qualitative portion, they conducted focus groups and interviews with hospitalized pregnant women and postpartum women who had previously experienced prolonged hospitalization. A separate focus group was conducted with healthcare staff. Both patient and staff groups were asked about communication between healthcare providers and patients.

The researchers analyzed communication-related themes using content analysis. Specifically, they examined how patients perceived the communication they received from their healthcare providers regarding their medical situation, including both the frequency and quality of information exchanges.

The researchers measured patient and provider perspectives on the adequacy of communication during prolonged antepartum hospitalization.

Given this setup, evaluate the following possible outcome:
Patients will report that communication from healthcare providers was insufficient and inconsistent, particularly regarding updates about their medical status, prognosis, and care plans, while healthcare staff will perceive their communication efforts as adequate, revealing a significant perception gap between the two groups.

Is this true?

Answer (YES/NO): NO